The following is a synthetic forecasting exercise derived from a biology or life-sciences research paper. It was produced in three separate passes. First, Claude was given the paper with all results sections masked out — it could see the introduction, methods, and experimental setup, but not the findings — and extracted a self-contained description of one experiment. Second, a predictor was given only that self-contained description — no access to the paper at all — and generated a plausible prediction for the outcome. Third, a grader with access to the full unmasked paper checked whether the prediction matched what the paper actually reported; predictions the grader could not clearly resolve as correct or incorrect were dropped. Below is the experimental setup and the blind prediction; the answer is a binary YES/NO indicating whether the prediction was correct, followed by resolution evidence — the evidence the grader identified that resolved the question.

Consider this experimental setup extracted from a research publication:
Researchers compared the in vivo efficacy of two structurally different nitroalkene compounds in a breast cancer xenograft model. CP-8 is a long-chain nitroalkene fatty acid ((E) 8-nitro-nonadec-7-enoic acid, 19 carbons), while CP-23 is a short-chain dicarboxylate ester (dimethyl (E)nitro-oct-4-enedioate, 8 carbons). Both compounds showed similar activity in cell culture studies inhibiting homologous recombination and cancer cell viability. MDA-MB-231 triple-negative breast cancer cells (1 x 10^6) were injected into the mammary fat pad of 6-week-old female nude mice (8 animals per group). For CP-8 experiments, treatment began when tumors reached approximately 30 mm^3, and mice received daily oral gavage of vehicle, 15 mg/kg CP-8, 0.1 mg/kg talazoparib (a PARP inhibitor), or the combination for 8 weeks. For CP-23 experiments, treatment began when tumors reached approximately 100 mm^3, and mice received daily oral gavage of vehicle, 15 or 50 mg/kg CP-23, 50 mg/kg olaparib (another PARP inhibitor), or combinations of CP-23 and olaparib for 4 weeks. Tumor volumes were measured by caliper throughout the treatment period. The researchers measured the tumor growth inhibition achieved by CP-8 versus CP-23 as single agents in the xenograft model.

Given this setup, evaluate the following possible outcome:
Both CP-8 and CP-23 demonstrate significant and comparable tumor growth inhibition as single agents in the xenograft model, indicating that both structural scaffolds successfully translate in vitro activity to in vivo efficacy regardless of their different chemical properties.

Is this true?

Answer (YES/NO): NO